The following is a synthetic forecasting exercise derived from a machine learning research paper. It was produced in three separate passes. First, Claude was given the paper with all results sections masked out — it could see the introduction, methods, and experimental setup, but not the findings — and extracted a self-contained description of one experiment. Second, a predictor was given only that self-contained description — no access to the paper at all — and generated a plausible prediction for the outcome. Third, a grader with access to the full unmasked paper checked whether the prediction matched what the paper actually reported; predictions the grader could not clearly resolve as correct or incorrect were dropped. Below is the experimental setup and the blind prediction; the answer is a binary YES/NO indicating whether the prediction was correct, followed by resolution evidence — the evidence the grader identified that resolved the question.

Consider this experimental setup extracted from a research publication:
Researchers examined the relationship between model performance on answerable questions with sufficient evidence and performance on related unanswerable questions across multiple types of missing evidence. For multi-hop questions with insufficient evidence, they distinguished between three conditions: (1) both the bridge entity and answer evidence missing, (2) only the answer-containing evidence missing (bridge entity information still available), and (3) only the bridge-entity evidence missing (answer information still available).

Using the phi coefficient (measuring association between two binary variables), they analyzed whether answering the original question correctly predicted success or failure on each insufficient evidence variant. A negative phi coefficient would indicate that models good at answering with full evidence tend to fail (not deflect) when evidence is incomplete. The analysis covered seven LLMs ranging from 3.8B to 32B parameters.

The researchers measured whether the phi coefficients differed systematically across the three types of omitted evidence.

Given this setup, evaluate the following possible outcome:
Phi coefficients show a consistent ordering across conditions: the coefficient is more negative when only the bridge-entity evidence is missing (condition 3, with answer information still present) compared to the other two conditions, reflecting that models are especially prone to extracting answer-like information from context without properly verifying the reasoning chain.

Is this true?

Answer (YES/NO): YES